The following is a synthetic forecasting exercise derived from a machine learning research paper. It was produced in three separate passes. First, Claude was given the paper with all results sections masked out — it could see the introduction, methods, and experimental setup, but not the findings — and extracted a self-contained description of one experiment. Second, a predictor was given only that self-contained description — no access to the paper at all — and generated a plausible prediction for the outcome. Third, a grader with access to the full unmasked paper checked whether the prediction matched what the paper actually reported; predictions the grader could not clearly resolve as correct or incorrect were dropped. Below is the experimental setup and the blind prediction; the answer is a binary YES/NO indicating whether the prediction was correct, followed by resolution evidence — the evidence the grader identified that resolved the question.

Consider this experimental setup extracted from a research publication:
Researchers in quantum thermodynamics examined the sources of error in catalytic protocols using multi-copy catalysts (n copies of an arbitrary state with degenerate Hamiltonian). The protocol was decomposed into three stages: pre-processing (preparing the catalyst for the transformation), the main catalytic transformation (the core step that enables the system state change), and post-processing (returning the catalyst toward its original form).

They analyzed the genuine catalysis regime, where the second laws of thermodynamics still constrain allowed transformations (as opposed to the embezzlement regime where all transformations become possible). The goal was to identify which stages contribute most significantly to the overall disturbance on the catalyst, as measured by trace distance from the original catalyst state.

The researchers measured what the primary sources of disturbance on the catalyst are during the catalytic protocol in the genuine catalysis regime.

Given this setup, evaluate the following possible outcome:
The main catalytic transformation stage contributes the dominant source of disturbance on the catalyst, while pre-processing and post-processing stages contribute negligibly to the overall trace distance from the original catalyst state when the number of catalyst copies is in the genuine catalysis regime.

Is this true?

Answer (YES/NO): NO